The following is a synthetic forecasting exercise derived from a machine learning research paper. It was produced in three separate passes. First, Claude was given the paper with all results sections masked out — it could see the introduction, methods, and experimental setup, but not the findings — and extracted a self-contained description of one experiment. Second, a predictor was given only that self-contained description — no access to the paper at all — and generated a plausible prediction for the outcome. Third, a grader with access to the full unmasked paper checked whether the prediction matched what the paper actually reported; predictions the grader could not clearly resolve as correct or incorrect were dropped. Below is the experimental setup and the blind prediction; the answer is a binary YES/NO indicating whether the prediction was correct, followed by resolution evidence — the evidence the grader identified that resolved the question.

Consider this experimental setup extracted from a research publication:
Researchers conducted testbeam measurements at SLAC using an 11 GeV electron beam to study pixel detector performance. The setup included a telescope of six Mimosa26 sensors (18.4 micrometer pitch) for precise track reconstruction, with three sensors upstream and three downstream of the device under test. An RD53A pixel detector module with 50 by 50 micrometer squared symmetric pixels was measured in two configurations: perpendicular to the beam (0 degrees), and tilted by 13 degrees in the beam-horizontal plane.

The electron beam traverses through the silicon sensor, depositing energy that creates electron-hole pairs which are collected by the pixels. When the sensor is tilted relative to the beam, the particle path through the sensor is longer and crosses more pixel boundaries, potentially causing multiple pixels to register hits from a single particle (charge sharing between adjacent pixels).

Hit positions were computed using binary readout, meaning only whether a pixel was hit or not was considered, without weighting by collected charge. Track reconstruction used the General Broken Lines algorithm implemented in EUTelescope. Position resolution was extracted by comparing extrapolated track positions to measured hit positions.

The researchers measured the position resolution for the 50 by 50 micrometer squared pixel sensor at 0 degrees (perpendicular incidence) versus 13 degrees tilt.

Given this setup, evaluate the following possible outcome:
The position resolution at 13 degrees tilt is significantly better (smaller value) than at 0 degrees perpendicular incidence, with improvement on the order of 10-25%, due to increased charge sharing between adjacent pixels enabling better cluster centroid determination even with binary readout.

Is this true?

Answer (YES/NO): NO